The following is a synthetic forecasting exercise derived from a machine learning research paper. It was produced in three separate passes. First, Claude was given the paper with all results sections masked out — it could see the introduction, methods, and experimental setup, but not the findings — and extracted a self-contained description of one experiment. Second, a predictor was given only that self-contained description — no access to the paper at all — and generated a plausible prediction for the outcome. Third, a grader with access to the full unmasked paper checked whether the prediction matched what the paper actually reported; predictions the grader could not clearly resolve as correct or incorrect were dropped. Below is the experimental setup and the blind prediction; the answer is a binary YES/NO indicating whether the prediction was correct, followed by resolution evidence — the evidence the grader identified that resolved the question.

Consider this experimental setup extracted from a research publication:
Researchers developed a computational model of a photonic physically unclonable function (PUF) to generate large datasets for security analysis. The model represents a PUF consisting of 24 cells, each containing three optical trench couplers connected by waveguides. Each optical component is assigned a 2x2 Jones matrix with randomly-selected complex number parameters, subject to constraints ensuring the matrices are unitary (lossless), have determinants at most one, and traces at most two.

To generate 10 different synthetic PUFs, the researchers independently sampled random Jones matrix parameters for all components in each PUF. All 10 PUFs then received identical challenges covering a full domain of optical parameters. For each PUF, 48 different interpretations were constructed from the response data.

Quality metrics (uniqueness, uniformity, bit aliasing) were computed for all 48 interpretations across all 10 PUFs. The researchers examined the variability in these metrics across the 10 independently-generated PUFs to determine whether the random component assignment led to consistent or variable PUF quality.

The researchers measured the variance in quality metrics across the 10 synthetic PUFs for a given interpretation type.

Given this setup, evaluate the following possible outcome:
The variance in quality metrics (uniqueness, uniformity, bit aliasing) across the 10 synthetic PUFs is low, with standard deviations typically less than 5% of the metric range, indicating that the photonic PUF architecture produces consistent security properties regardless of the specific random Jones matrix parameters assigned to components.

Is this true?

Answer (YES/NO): YES